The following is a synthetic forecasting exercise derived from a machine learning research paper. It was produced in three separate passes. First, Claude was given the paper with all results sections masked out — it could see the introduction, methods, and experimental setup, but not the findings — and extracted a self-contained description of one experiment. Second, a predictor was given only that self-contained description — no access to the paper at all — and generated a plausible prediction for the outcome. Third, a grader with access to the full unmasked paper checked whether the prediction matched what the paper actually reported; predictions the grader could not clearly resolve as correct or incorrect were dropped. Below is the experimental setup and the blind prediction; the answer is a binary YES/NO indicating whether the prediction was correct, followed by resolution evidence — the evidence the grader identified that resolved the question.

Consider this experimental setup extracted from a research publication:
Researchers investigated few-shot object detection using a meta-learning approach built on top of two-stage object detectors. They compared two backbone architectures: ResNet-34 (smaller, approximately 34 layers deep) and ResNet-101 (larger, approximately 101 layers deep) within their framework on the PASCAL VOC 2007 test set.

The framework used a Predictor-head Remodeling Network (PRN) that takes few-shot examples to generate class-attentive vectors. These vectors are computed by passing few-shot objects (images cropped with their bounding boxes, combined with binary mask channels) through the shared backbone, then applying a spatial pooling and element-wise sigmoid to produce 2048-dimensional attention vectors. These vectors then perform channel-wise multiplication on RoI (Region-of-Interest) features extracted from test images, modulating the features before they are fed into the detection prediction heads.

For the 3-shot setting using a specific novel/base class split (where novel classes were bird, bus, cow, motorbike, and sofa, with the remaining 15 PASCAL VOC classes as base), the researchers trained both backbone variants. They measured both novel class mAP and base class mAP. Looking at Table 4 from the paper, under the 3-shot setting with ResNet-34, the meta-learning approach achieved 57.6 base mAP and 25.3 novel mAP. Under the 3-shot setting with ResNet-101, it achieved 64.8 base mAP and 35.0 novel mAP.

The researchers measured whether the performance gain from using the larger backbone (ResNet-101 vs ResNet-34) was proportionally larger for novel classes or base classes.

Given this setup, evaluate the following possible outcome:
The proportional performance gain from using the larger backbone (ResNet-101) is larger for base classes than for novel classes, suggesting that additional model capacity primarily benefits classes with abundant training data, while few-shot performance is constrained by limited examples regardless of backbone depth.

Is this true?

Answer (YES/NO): NO